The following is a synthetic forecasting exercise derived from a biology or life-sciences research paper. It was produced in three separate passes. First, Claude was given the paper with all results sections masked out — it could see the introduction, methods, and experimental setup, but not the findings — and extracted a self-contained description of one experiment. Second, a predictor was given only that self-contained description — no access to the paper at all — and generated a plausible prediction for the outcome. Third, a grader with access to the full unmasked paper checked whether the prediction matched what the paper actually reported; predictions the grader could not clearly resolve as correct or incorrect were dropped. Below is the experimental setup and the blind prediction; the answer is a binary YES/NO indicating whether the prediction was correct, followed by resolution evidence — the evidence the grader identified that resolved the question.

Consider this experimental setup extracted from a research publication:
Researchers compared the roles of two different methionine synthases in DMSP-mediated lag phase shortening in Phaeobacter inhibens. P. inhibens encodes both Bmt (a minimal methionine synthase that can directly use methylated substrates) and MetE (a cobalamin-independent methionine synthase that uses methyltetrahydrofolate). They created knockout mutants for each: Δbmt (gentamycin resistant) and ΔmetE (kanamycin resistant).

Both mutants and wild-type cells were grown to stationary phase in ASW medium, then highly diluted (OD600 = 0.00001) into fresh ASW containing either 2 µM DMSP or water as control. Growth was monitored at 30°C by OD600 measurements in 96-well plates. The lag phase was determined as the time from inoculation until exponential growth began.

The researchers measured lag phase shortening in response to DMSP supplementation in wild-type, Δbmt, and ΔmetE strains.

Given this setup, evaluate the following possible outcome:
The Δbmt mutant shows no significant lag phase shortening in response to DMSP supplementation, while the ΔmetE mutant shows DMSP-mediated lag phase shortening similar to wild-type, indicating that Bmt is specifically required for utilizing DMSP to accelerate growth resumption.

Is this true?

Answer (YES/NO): YES